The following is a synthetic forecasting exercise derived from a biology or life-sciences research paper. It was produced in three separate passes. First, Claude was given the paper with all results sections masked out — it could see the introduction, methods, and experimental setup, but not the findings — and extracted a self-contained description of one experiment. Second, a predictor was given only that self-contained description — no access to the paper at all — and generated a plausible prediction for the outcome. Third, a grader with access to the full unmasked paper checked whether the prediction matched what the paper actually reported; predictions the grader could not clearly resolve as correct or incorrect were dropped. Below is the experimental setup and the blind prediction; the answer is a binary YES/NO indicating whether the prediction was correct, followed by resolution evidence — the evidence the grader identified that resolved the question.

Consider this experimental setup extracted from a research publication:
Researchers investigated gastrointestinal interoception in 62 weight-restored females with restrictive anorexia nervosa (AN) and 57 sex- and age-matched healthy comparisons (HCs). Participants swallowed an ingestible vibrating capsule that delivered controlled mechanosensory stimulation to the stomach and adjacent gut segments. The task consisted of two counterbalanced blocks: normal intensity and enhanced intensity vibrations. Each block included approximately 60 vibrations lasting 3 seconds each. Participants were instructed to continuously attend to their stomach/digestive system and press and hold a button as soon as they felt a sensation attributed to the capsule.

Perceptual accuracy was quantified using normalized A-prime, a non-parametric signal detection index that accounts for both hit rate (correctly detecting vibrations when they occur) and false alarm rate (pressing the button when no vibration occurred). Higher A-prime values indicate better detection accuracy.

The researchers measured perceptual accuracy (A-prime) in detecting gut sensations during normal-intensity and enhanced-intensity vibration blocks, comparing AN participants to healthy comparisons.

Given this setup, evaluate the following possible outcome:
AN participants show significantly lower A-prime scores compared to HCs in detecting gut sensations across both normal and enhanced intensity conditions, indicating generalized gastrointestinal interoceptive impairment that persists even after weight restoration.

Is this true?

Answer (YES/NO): NO